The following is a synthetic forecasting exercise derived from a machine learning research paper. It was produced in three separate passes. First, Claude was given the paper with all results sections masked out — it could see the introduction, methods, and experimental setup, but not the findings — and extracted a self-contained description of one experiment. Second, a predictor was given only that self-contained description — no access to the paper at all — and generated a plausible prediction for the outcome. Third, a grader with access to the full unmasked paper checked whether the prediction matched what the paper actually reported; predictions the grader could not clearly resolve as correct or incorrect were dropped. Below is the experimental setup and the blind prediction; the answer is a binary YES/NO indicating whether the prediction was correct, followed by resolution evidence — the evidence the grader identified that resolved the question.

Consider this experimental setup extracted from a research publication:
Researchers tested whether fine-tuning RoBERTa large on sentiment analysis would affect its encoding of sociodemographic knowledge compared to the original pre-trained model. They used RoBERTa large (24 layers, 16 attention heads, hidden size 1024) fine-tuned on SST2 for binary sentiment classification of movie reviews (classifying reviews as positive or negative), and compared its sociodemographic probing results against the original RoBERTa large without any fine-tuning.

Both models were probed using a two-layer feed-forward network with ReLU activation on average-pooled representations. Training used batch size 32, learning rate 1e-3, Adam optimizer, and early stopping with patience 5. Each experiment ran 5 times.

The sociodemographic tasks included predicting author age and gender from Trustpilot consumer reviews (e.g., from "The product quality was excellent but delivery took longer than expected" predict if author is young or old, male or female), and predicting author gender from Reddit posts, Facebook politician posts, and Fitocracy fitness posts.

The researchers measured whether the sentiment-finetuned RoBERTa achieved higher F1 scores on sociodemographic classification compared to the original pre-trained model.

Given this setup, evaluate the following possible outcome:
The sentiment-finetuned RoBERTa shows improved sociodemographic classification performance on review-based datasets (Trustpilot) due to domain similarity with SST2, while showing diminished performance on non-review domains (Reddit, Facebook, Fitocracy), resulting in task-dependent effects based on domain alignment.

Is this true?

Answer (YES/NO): NO